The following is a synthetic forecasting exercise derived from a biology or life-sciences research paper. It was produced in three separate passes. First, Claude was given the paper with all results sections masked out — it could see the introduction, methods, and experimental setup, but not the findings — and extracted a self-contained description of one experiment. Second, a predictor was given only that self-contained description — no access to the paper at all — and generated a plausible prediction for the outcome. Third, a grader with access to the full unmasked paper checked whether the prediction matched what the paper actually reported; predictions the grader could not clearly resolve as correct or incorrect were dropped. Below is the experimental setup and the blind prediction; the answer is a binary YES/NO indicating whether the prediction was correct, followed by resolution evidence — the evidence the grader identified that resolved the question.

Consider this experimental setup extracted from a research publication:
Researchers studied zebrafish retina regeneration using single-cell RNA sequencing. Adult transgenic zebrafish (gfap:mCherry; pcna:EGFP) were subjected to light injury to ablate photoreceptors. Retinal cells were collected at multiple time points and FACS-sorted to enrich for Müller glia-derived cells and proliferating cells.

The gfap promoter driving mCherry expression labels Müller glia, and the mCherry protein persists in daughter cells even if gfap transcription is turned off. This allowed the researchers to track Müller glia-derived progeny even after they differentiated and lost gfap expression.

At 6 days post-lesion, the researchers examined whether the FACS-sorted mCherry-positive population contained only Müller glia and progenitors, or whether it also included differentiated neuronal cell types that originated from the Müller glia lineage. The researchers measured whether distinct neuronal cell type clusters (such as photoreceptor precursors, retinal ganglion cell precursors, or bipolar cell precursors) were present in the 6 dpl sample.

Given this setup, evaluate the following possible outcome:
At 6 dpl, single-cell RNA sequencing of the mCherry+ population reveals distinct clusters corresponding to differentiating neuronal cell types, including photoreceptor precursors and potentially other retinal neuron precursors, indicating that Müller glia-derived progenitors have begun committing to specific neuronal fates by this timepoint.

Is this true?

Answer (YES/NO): YES